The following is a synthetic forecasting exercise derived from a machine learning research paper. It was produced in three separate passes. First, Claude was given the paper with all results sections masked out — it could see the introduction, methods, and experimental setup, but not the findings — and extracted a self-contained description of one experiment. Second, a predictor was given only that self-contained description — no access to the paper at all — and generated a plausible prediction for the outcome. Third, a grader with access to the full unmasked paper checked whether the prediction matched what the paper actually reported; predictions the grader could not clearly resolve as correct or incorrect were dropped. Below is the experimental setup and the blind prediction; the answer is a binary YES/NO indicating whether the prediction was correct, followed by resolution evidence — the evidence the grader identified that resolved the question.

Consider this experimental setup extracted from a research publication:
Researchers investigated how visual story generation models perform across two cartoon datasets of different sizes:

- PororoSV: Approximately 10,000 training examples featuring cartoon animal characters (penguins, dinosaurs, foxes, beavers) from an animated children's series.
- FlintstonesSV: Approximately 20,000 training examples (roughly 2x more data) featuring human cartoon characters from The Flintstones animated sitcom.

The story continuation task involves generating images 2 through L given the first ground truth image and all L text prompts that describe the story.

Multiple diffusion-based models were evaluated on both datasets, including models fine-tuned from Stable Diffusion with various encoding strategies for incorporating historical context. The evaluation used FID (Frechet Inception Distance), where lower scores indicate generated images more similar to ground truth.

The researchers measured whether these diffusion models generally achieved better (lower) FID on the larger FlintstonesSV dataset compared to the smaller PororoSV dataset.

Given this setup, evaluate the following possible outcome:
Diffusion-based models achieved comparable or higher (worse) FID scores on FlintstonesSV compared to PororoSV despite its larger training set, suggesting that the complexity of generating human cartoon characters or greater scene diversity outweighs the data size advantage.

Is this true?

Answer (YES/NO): YES